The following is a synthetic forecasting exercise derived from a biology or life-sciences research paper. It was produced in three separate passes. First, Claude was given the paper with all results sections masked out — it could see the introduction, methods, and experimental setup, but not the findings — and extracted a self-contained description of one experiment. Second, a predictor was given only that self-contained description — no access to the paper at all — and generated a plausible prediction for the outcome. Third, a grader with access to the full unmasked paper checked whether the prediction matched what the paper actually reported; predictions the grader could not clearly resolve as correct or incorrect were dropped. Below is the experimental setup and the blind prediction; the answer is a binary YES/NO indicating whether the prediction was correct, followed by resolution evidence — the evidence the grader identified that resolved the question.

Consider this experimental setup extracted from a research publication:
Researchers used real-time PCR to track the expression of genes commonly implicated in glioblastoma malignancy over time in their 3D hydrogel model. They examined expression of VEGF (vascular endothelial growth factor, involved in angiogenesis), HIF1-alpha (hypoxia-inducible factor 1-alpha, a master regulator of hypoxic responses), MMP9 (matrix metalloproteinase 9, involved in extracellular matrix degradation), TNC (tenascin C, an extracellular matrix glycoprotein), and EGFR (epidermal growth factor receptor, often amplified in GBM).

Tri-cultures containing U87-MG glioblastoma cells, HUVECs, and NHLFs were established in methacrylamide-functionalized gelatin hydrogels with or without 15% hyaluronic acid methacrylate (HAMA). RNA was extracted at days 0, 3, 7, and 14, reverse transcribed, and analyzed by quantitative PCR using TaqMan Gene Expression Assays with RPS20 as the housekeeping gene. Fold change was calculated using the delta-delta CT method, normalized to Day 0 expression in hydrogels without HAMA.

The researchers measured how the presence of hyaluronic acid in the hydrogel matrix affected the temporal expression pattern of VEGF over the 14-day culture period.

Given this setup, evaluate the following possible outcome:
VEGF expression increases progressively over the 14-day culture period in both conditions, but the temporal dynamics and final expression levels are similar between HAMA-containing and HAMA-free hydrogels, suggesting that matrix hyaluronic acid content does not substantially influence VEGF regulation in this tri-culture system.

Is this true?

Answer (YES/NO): YES